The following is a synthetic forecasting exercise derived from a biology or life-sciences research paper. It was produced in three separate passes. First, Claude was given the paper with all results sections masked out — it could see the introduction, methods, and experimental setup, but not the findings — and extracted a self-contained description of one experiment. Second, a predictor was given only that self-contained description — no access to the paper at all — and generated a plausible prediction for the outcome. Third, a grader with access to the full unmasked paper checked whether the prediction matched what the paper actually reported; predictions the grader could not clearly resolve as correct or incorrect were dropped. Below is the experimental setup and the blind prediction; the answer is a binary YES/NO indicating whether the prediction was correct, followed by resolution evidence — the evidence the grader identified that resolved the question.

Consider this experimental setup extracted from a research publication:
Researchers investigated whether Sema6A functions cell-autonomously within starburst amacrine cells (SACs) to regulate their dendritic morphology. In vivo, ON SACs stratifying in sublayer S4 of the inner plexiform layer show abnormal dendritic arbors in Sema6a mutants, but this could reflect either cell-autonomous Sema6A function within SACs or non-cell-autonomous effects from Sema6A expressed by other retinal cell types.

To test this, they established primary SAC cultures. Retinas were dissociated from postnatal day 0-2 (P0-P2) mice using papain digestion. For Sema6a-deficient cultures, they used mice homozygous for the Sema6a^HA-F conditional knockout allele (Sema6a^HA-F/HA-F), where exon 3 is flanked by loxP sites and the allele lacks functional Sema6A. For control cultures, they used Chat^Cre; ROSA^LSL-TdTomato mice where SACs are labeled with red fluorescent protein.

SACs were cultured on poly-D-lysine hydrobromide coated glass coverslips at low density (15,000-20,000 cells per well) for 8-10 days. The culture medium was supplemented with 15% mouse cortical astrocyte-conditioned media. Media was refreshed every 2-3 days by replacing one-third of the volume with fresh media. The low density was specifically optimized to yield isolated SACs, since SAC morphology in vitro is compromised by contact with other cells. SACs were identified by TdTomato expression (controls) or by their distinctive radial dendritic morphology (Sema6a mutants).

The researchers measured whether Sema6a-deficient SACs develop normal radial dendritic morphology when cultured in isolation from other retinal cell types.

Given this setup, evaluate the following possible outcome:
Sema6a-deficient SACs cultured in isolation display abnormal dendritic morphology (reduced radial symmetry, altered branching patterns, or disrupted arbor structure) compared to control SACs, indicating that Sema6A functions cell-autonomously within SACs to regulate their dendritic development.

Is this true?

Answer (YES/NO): YES